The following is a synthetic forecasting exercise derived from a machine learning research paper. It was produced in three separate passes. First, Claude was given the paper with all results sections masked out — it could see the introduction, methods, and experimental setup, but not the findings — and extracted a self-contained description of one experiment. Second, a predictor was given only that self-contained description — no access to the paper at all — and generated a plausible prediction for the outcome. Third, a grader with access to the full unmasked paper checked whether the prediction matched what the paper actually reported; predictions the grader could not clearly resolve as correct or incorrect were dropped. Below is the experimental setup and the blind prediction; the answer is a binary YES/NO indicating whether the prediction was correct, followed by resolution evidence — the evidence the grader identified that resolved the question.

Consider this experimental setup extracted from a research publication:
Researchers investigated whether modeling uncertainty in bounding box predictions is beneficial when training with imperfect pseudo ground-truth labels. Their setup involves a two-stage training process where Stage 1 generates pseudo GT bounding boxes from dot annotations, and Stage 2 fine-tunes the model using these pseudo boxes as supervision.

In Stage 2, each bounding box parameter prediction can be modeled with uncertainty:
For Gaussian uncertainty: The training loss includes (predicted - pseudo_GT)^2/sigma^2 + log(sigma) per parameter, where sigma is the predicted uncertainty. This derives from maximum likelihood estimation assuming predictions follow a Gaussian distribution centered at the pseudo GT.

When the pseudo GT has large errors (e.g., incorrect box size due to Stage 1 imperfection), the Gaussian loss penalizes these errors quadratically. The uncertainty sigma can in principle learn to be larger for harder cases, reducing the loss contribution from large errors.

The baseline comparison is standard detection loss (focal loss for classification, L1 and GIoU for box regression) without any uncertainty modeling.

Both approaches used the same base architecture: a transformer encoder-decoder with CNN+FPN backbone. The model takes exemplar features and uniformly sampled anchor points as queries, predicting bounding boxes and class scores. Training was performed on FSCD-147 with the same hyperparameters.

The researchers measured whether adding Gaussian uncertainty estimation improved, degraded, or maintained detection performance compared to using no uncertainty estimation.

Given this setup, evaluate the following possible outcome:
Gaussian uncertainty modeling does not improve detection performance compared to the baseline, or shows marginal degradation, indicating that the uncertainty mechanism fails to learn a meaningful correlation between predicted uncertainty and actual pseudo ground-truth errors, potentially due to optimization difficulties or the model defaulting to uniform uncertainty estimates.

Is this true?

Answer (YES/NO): YES